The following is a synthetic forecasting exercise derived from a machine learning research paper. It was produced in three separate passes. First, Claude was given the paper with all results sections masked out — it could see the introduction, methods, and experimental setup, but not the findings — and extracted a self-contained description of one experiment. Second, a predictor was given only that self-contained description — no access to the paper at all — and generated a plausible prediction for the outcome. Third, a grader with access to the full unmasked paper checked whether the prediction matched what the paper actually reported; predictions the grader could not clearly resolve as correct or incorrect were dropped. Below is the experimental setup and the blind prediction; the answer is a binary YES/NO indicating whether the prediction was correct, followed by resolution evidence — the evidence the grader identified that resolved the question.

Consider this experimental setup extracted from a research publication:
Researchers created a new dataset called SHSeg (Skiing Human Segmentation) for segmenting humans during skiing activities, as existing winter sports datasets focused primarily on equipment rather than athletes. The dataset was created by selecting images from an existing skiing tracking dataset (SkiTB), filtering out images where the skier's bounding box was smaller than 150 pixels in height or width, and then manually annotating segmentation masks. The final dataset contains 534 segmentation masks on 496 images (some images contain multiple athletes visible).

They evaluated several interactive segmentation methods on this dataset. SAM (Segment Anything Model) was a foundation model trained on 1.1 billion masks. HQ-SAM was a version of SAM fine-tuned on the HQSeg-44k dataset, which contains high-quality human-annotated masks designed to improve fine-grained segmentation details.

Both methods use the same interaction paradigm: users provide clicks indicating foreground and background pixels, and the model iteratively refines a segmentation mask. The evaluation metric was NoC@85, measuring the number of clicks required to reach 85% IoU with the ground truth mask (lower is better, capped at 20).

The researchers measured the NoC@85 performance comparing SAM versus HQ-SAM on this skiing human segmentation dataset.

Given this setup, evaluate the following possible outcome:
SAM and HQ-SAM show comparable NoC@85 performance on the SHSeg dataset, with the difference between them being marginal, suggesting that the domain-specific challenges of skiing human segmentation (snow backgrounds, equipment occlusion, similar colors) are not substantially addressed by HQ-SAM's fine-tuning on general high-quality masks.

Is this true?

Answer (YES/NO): NO